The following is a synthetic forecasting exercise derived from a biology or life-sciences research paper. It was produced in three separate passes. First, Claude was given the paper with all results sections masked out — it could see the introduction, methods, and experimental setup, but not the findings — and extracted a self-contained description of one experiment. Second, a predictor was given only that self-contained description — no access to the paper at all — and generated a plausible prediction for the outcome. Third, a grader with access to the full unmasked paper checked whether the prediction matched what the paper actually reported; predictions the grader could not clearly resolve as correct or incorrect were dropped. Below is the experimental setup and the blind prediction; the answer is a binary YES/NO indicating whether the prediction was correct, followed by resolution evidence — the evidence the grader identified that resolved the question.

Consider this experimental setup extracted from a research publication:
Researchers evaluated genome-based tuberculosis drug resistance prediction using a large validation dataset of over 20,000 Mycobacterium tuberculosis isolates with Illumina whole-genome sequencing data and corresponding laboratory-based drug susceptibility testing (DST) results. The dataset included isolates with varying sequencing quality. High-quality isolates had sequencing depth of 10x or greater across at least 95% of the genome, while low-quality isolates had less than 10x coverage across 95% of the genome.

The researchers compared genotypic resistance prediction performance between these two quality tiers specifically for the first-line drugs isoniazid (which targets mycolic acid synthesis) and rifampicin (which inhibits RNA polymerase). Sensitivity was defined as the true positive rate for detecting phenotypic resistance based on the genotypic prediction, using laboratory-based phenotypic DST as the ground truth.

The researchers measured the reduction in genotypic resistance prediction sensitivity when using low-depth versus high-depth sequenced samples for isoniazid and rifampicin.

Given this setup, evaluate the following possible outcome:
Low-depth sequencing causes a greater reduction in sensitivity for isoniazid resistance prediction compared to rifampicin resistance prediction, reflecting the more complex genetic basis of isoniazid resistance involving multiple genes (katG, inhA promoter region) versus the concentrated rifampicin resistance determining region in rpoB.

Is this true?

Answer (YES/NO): YES